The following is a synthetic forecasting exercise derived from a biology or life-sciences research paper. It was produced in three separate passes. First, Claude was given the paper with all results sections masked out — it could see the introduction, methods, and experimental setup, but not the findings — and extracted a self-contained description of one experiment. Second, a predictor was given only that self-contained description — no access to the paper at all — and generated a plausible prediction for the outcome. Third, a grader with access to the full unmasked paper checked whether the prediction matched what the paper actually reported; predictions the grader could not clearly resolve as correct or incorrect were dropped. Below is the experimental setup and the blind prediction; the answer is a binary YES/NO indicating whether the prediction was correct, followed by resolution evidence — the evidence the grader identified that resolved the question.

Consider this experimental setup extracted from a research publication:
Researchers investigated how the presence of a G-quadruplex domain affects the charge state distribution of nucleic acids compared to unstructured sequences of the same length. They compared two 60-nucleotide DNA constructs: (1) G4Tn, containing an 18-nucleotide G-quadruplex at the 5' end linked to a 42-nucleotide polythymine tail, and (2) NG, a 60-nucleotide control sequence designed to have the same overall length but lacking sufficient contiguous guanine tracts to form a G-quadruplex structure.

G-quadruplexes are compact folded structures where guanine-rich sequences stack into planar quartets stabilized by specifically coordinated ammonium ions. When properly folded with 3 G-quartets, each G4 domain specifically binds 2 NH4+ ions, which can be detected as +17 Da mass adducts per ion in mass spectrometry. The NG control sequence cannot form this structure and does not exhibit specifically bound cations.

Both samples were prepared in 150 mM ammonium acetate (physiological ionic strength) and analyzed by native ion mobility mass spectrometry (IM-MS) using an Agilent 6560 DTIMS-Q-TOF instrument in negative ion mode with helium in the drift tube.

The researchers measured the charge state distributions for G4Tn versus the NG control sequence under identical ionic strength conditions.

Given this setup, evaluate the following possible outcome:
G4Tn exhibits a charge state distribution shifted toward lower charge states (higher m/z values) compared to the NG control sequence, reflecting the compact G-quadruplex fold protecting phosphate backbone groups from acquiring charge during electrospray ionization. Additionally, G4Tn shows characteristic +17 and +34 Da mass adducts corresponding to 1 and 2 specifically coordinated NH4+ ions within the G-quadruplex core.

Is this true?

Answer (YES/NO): NO